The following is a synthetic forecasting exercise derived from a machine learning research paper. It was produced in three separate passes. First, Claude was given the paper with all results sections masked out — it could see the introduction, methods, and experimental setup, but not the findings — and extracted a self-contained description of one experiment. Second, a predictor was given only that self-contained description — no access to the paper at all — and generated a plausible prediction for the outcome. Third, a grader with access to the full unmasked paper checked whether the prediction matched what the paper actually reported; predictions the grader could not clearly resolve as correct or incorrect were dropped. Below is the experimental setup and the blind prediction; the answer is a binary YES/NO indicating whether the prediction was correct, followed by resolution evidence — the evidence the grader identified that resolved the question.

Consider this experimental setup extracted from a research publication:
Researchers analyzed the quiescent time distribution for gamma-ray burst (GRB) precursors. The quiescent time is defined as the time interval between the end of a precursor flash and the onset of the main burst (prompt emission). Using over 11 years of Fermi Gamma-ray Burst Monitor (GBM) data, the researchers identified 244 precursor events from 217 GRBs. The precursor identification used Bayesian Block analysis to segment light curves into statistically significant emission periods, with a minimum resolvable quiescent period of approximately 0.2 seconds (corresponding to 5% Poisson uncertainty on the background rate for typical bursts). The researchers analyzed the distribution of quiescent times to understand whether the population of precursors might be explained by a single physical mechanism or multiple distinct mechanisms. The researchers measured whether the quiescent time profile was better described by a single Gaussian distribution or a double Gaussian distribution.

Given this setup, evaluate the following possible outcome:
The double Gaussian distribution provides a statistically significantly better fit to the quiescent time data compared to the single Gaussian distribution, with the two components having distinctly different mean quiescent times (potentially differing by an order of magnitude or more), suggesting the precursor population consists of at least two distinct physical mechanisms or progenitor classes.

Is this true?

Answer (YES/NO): YES